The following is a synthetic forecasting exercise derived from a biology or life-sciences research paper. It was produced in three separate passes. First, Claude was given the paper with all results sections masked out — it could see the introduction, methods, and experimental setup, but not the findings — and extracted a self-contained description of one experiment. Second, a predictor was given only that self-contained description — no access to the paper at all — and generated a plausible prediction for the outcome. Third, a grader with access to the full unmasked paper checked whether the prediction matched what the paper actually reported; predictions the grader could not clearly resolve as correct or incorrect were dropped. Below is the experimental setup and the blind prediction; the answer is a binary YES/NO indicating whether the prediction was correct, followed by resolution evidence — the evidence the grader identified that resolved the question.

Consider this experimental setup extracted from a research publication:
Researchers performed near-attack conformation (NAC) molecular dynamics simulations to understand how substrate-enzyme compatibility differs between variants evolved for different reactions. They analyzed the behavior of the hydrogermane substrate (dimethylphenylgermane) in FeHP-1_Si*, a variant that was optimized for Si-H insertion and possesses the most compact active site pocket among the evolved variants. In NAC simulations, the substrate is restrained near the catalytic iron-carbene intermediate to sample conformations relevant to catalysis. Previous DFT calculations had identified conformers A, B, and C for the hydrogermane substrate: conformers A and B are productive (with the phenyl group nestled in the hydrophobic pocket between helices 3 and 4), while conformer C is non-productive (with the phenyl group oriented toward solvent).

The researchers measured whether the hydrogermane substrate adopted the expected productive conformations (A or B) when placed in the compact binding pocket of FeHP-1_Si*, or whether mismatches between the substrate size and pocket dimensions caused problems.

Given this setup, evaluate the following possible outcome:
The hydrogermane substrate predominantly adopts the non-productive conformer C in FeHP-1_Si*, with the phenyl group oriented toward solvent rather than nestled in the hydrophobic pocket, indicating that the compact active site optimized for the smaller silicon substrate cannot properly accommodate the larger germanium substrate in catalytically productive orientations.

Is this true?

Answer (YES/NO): NO